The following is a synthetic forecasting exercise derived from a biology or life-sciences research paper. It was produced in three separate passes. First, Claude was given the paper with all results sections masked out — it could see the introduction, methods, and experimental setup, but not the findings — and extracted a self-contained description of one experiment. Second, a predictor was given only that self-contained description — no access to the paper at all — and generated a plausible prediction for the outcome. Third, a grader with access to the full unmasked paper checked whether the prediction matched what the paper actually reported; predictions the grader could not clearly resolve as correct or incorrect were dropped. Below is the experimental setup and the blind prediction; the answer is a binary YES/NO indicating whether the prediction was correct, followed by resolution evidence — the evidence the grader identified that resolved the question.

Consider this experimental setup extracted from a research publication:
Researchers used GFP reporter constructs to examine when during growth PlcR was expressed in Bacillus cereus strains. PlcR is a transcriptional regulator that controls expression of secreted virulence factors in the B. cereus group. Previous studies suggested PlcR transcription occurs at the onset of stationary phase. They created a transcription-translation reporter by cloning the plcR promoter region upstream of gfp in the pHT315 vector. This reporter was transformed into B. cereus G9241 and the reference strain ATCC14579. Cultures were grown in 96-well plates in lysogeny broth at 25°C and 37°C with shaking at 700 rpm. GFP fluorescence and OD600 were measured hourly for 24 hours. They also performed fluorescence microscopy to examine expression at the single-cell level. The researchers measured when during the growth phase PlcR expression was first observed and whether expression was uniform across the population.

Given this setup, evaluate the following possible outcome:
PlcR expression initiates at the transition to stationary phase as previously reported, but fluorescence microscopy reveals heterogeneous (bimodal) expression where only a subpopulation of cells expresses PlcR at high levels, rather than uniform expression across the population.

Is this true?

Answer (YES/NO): YES